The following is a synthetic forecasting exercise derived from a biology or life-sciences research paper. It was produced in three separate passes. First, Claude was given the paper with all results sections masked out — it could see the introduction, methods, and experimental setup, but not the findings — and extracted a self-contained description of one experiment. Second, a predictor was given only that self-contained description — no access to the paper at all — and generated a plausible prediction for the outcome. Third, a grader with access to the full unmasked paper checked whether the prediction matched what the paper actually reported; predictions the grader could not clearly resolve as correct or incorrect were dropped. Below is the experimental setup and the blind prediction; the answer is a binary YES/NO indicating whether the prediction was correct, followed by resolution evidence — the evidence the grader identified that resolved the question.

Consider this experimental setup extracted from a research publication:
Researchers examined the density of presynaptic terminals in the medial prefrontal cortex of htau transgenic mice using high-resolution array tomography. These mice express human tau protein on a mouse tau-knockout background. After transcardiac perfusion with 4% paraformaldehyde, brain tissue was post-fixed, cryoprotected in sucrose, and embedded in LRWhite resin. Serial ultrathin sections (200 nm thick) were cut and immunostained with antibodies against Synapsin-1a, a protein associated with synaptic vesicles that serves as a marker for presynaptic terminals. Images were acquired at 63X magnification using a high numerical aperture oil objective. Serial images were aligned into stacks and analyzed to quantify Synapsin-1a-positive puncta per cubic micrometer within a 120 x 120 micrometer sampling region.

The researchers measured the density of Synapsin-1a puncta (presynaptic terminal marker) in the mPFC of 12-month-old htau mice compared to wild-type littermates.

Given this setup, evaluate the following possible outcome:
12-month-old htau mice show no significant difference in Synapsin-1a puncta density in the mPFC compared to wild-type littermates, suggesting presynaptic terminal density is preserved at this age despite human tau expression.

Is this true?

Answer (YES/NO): YES